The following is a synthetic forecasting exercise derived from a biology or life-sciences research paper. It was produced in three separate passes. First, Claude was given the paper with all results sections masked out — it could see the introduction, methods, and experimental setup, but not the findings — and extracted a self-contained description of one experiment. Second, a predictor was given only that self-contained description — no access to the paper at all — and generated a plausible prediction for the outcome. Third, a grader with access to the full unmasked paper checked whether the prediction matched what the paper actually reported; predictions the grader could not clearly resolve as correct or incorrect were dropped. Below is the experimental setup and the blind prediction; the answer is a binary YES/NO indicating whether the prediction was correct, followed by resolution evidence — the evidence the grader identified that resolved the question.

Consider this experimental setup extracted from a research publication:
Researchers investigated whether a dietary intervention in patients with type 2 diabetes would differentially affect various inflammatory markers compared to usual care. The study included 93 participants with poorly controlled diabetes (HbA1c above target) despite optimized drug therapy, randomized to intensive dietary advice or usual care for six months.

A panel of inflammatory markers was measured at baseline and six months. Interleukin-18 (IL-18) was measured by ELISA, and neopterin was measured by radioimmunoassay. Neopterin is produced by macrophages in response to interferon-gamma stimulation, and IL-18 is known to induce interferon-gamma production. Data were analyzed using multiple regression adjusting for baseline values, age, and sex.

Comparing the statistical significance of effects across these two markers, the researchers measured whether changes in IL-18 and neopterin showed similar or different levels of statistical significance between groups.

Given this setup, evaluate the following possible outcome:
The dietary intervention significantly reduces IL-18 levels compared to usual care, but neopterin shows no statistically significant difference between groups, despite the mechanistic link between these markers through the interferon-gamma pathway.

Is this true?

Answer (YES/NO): YES